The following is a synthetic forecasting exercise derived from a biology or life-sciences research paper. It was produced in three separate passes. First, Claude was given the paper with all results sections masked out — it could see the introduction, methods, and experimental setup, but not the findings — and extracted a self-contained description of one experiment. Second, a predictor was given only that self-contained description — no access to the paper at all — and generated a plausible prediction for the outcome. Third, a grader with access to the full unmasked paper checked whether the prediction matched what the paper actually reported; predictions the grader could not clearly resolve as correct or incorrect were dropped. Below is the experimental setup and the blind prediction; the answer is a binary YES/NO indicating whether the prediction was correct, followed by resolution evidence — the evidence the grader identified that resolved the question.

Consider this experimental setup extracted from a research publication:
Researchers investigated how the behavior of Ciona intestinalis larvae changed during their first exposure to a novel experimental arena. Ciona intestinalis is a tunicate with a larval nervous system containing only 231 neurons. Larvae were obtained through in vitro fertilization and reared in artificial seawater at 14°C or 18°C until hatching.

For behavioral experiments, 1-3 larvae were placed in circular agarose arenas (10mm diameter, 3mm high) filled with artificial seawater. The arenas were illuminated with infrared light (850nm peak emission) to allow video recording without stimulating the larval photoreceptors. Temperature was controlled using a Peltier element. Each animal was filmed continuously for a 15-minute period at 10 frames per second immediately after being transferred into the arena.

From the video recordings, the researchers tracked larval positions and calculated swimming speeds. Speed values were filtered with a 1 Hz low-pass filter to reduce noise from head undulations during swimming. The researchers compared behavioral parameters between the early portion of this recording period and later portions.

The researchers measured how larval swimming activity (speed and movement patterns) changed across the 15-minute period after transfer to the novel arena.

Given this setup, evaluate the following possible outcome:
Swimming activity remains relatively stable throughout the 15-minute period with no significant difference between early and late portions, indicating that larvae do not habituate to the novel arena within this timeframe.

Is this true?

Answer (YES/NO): NO